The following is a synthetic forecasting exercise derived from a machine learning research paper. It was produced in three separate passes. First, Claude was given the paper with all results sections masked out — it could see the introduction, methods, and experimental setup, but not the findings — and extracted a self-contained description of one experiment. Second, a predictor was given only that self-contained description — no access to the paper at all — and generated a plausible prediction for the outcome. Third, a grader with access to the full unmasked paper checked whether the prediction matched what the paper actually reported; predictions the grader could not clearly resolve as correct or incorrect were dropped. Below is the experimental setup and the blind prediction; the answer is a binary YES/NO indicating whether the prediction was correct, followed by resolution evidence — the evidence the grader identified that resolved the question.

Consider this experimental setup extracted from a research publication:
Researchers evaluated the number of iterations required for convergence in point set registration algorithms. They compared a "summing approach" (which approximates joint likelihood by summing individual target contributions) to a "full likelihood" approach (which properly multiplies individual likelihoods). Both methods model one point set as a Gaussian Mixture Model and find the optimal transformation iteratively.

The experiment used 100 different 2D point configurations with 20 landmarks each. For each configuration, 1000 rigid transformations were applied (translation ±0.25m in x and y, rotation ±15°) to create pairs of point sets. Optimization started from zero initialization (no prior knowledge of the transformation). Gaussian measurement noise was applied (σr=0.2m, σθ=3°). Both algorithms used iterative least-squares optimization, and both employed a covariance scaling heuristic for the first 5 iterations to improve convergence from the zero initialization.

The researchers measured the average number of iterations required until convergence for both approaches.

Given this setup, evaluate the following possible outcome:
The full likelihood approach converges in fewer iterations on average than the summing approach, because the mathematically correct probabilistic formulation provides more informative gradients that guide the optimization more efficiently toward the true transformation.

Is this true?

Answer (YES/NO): YES